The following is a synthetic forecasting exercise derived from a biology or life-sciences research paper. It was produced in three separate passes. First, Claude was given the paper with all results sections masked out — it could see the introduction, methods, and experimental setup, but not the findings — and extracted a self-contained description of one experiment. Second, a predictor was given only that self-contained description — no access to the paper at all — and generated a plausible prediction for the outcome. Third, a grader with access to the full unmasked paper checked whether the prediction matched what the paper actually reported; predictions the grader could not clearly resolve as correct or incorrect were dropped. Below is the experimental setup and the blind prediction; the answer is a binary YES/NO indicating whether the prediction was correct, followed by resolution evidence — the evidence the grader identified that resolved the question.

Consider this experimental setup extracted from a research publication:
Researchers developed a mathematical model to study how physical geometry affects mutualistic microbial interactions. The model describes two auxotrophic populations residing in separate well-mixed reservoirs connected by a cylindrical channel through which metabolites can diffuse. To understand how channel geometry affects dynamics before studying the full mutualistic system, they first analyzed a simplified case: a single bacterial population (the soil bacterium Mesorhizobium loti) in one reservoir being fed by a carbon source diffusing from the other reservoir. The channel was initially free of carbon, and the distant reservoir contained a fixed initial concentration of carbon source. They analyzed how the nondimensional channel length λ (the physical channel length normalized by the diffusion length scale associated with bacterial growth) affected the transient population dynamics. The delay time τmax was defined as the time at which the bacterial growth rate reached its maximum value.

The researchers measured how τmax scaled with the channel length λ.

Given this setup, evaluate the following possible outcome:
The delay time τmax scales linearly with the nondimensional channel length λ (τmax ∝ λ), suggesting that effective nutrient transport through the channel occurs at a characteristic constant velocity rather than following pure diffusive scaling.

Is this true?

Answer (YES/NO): NO